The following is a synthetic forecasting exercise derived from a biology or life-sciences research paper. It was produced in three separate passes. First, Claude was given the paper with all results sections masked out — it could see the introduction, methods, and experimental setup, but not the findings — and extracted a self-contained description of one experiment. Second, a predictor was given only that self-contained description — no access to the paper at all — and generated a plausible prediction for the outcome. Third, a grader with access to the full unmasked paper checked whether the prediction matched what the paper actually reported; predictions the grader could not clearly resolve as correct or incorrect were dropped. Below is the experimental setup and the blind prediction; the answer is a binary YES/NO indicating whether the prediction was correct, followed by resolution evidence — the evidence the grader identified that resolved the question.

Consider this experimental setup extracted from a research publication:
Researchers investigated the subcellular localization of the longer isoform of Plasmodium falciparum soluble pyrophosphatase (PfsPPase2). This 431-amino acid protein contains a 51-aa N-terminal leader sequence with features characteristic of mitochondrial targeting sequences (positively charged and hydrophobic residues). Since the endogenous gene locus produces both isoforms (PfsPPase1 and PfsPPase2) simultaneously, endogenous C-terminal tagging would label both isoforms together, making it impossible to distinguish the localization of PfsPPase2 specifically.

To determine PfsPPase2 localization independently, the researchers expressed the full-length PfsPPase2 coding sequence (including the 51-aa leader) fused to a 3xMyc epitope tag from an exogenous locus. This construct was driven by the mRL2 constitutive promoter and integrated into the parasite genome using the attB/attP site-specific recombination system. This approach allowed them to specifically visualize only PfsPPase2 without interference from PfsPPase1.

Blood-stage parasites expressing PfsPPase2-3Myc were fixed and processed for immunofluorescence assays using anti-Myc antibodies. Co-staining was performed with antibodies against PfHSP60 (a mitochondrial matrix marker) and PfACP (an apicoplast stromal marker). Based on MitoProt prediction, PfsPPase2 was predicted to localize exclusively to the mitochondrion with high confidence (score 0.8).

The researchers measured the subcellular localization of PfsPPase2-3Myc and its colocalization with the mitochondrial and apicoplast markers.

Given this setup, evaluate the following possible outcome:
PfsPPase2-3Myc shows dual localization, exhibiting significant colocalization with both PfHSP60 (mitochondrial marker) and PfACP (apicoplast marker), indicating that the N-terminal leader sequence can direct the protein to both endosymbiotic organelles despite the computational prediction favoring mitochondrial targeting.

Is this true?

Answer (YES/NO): NO